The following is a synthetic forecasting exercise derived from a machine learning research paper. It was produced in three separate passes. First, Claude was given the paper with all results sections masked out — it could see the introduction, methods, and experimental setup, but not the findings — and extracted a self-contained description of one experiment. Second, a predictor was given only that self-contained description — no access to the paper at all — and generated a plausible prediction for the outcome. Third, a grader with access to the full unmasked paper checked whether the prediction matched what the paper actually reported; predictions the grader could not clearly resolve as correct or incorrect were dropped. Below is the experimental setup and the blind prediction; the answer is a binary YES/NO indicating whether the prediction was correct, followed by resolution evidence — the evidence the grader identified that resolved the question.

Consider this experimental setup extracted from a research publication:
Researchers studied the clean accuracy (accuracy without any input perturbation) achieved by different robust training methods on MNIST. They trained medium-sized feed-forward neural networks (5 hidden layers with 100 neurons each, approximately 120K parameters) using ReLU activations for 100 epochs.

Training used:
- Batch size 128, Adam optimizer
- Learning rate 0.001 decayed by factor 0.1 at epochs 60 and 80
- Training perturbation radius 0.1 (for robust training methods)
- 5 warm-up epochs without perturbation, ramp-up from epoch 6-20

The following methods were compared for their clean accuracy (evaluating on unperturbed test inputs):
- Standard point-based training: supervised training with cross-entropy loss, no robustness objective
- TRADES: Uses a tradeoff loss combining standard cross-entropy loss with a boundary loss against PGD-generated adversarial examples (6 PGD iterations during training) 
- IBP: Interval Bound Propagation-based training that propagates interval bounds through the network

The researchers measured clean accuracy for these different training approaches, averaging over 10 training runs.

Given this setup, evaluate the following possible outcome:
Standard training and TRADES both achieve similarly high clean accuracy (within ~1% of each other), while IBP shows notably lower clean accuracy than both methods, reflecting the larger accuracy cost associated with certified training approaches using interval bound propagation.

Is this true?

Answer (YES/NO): YES